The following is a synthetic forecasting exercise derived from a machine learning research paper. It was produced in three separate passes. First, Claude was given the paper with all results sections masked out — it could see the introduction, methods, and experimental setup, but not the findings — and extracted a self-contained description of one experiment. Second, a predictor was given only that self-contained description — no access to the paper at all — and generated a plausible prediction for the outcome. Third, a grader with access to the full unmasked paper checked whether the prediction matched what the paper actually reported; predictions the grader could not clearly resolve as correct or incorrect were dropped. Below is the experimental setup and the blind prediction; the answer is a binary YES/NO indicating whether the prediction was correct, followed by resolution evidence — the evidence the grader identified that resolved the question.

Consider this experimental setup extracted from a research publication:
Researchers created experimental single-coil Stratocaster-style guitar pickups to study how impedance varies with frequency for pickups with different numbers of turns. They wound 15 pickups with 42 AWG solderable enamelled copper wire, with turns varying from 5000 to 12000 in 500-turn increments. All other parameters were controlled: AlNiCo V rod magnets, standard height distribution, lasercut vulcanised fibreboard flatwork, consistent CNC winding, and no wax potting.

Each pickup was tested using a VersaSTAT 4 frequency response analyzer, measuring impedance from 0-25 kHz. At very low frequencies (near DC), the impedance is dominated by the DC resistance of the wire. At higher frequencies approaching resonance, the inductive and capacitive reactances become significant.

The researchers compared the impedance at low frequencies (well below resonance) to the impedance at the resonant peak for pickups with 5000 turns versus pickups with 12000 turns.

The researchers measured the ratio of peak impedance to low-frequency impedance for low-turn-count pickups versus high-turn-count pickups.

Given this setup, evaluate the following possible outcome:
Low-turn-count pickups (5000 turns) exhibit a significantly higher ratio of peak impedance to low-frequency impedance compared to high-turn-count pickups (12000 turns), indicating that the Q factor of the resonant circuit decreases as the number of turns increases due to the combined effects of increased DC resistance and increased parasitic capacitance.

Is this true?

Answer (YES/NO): NO